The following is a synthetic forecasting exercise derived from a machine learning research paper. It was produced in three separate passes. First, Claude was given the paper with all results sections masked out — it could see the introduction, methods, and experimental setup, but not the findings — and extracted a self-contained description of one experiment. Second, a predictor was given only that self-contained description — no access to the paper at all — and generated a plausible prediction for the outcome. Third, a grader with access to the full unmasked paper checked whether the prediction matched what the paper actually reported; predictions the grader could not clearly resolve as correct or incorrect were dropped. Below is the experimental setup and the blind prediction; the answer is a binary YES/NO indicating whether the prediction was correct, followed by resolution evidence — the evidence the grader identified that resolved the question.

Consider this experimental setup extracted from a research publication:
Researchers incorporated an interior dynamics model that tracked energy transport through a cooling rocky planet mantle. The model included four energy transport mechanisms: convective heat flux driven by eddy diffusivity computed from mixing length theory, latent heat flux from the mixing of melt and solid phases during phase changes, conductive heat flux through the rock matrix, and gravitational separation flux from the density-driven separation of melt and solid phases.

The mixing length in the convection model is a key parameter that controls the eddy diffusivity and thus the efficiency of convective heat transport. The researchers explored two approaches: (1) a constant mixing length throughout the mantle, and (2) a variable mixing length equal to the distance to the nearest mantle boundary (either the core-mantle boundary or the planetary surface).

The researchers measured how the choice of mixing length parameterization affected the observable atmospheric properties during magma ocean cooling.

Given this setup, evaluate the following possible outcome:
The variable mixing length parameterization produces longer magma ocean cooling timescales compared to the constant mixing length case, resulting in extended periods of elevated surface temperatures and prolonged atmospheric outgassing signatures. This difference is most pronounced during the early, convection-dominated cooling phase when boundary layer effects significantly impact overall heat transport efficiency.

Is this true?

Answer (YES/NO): NO